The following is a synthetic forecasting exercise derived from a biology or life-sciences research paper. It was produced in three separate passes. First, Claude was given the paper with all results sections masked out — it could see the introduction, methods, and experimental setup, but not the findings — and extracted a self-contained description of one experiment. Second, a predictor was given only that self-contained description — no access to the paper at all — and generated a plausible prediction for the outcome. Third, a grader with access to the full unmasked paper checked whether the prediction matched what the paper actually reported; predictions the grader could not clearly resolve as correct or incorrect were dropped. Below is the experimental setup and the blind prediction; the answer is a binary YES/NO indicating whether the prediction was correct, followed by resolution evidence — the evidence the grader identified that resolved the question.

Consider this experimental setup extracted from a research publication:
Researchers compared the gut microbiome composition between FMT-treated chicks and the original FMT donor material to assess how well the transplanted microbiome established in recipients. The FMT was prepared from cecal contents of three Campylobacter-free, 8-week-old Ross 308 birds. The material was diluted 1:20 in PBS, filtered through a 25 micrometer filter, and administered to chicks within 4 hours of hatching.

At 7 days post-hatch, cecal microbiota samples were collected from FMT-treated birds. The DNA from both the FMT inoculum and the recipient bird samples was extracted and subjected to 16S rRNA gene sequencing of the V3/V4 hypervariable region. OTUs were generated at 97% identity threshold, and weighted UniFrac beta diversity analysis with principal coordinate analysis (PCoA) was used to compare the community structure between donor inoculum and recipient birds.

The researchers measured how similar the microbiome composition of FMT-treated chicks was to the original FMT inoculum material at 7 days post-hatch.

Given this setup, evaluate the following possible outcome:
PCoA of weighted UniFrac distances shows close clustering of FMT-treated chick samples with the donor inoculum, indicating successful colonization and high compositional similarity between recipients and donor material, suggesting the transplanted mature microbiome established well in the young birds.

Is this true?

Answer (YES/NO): NO